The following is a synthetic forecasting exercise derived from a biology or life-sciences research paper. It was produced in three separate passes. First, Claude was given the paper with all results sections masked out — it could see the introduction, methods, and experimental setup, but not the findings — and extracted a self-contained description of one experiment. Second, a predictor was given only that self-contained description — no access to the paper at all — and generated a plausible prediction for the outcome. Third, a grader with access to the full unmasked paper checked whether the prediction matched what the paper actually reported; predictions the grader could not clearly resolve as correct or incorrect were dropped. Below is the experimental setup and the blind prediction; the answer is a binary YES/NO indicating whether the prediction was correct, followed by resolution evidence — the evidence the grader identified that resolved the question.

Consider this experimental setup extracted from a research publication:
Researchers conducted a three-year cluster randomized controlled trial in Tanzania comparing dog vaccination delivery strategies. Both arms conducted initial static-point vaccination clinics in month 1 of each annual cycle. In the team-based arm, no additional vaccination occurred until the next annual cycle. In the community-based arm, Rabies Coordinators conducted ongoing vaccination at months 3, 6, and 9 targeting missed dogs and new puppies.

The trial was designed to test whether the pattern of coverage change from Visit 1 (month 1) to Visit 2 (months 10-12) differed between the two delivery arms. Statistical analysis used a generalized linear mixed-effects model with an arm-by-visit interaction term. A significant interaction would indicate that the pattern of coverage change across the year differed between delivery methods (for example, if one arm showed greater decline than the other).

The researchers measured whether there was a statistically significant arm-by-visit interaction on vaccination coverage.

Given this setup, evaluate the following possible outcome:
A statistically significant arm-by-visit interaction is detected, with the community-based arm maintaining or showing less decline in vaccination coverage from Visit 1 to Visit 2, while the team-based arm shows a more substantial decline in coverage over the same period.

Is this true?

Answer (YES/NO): YES